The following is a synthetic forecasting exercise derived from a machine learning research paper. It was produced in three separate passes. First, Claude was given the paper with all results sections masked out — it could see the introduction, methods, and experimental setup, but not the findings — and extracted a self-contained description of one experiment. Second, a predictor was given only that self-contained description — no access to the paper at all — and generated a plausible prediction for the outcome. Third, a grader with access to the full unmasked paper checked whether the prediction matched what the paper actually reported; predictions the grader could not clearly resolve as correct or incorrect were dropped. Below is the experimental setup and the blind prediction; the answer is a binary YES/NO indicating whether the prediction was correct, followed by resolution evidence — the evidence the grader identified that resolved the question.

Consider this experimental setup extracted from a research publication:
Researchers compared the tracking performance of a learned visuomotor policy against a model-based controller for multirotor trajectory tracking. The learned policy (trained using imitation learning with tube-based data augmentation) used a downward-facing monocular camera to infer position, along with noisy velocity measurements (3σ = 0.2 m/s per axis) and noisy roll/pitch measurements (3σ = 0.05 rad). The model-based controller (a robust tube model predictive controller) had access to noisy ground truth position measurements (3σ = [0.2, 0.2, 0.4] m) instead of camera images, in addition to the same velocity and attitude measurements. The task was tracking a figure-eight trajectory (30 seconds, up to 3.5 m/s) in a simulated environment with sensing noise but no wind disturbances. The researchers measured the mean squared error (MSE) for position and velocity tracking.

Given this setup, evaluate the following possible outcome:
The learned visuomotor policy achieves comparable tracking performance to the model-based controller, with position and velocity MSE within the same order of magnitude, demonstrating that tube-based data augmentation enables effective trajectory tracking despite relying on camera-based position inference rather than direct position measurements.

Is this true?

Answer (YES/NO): YES